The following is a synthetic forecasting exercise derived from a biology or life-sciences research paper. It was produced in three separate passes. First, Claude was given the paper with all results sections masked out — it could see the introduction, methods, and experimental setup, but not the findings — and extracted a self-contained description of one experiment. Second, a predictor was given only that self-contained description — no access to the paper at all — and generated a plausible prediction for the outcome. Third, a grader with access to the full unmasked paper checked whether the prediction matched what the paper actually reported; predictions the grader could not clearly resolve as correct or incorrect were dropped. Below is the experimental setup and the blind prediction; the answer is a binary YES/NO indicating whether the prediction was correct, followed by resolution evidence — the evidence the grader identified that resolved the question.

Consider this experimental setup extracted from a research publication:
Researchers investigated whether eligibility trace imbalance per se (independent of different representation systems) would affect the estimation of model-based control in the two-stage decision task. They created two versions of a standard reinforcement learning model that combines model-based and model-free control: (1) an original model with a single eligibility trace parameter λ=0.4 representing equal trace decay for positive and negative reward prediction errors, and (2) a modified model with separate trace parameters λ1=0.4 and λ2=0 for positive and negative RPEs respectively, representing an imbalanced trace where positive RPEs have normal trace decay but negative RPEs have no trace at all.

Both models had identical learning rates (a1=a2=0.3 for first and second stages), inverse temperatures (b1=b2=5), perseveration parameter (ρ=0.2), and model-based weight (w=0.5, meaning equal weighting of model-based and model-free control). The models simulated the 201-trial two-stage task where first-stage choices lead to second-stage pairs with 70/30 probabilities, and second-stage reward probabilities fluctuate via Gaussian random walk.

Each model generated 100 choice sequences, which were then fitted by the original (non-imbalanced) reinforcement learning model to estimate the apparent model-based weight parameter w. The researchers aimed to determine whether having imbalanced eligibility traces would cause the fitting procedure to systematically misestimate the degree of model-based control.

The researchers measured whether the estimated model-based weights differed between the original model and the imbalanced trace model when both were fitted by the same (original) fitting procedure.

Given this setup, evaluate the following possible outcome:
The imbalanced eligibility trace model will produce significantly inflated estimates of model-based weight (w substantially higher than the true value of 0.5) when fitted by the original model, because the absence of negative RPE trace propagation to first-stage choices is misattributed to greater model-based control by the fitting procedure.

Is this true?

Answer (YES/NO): NO